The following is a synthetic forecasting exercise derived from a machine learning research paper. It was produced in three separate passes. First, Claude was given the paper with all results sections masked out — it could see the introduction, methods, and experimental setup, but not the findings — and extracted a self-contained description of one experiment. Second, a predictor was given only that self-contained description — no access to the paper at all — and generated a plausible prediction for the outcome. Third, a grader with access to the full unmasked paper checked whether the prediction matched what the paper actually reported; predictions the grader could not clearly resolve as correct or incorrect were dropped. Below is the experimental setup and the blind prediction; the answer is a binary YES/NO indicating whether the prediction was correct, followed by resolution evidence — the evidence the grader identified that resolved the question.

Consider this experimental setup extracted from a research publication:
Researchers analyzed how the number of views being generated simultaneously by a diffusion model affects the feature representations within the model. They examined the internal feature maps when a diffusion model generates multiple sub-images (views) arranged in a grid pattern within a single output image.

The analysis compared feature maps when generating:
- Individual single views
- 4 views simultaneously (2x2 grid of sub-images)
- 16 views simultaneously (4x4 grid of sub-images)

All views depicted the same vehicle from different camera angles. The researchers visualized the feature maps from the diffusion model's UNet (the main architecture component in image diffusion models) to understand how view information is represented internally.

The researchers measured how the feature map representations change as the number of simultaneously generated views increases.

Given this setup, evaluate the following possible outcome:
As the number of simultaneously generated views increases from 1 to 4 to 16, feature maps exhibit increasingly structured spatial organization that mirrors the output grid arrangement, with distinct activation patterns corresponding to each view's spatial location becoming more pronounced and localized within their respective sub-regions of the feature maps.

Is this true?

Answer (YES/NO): NO